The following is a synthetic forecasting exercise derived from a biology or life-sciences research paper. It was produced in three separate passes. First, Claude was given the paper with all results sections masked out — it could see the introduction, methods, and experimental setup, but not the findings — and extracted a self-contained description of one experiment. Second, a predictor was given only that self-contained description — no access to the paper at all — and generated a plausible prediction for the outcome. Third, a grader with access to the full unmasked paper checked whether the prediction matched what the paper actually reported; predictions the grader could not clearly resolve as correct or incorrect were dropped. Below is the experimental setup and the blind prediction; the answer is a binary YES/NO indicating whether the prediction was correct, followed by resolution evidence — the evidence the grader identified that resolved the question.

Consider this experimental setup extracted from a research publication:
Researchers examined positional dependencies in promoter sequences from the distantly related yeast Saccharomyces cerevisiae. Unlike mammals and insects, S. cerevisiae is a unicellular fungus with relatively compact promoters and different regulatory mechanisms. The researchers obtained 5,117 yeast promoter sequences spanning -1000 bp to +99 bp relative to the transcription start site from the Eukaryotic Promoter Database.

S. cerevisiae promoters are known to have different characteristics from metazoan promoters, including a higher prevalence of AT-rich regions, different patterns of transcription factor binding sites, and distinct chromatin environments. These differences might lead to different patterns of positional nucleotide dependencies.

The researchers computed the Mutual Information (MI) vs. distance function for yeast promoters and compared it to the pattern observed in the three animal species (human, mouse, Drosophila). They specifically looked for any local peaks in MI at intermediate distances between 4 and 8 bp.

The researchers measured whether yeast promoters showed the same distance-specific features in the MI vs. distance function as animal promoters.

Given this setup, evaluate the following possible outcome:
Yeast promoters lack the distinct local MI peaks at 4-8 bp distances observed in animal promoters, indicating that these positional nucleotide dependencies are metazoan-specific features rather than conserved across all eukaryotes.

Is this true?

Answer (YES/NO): NO